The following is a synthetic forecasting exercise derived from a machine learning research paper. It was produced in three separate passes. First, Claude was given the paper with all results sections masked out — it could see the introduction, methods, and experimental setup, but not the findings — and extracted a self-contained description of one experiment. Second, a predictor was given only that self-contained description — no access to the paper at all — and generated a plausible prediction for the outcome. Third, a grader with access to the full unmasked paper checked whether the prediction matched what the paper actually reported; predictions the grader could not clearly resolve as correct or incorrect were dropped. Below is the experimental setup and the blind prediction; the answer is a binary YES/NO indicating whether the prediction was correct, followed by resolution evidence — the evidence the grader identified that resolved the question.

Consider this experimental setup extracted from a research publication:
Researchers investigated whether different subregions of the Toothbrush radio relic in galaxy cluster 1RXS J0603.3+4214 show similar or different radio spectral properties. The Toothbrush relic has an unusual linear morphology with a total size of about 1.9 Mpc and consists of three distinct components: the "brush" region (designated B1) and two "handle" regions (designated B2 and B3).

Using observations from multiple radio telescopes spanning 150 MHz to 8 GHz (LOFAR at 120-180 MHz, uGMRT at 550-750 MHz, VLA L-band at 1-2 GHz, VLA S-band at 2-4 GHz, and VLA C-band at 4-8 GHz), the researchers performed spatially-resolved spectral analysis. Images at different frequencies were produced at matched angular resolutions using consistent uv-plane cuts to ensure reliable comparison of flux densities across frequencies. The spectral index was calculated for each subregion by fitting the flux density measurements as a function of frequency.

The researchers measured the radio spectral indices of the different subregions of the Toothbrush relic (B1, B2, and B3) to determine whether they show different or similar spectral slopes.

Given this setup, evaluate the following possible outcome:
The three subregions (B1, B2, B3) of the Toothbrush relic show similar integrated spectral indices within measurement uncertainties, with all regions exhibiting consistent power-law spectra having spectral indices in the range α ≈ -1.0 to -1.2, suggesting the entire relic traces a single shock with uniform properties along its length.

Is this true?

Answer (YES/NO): YES